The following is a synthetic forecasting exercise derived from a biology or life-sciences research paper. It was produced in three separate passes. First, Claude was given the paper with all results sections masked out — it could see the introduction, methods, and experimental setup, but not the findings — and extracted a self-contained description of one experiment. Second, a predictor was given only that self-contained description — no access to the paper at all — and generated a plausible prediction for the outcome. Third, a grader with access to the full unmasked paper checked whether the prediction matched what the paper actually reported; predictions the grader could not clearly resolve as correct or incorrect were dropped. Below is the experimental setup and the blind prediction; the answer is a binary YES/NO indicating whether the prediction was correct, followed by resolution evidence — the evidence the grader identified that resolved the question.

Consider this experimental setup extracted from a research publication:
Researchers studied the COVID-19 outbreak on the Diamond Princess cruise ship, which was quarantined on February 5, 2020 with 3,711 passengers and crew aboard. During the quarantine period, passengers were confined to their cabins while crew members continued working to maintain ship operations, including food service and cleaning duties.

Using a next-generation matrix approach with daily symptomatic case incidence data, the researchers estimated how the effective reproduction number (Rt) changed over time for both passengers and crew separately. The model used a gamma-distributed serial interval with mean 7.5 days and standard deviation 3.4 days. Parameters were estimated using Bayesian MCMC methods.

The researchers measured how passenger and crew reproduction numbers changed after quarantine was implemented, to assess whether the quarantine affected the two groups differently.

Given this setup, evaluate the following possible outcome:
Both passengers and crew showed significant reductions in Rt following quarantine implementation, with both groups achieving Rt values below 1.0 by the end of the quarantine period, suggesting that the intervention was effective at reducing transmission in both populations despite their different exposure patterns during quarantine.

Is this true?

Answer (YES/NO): NO